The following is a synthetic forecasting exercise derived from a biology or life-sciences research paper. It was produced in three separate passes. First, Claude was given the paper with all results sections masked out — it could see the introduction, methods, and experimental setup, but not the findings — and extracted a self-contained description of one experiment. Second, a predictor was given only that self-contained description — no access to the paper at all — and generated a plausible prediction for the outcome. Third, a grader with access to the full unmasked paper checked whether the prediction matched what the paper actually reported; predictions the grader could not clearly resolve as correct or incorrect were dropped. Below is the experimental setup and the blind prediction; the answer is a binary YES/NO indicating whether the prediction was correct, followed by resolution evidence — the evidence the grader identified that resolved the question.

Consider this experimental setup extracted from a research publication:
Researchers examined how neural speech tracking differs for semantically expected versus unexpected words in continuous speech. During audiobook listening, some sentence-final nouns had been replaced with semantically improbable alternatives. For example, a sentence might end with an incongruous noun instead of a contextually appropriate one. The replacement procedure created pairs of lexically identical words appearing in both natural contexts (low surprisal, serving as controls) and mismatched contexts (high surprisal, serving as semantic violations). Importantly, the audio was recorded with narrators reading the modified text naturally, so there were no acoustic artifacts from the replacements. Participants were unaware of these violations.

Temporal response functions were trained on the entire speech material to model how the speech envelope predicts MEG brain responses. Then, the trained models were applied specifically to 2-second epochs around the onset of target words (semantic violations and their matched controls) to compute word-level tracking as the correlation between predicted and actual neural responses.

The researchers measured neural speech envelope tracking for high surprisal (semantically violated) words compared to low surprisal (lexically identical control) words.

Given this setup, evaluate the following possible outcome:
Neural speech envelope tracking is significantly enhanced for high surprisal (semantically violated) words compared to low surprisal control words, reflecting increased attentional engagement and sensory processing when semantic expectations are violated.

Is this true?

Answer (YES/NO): YES